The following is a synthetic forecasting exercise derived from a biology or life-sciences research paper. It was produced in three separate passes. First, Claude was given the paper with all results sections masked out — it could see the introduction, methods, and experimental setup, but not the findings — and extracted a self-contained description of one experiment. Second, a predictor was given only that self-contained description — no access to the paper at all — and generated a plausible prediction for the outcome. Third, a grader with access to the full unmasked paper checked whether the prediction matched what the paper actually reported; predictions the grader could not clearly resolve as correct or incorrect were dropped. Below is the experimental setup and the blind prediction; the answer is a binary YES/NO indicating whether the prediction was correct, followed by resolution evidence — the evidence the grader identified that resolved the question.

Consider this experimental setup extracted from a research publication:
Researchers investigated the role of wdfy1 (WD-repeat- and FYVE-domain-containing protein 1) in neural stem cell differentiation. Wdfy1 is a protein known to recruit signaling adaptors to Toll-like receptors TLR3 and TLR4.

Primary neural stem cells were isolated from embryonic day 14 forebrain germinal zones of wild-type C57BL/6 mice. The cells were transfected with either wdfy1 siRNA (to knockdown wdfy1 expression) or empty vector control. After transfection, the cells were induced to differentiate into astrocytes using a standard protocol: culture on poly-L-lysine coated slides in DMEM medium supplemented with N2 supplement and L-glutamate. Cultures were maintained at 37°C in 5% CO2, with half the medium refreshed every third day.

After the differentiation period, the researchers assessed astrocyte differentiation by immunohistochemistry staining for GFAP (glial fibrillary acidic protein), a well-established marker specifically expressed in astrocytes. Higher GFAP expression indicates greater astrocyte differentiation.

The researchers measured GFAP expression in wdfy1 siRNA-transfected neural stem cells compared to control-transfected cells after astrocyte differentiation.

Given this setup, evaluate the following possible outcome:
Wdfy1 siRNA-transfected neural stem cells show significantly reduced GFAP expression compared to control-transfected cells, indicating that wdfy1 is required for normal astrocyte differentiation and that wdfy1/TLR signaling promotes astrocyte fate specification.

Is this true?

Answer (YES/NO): YES